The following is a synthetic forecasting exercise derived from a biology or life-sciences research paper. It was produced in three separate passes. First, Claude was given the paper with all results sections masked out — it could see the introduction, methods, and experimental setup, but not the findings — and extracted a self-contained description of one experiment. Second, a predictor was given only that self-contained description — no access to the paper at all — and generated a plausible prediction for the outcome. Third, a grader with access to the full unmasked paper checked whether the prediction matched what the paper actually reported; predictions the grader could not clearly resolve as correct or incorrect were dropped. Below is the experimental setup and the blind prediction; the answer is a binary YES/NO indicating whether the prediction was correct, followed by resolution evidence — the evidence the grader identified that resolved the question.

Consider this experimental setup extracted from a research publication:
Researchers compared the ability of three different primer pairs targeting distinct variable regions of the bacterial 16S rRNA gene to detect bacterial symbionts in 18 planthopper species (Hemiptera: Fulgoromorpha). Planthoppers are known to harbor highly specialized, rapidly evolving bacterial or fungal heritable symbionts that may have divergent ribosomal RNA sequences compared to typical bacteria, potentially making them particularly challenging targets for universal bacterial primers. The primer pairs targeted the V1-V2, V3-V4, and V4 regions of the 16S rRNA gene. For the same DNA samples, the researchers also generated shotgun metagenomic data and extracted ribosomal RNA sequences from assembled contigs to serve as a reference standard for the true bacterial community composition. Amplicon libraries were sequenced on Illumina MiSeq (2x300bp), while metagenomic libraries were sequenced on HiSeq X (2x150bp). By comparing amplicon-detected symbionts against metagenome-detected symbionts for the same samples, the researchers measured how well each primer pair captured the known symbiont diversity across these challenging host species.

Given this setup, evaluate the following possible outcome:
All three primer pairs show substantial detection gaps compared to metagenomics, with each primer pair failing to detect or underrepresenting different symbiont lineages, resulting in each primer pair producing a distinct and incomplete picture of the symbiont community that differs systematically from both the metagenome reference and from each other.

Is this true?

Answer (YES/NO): NO